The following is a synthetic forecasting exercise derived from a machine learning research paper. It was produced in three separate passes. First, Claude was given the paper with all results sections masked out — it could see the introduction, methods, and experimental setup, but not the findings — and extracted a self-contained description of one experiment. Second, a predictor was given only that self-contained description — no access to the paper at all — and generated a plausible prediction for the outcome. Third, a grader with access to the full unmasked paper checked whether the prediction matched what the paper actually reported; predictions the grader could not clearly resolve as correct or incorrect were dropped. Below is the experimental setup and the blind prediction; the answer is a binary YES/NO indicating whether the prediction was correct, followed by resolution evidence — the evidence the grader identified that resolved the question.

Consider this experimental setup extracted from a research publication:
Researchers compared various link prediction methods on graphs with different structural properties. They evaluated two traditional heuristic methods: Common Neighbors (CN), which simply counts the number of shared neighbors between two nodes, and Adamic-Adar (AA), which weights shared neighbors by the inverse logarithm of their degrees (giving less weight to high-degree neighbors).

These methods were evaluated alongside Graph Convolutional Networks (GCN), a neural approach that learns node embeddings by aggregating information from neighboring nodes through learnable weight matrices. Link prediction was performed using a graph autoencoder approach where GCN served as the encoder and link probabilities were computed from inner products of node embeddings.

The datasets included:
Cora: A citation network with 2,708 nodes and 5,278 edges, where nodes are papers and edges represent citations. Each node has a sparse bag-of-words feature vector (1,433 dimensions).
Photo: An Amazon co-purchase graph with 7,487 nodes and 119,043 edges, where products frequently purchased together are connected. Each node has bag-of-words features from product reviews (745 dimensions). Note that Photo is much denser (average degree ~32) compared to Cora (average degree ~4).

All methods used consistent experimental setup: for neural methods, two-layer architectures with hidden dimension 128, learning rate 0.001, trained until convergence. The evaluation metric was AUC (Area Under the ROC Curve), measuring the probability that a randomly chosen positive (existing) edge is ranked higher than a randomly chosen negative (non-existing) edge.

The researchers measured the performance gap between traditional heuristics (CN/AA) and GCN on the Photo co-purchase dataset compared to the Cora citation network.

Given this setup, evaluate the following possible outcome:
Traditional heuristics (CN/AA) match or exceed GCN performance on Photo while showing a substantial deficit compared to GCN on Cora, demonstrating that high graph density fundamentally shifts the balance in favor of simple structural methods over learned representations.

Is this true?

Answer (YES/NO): NO